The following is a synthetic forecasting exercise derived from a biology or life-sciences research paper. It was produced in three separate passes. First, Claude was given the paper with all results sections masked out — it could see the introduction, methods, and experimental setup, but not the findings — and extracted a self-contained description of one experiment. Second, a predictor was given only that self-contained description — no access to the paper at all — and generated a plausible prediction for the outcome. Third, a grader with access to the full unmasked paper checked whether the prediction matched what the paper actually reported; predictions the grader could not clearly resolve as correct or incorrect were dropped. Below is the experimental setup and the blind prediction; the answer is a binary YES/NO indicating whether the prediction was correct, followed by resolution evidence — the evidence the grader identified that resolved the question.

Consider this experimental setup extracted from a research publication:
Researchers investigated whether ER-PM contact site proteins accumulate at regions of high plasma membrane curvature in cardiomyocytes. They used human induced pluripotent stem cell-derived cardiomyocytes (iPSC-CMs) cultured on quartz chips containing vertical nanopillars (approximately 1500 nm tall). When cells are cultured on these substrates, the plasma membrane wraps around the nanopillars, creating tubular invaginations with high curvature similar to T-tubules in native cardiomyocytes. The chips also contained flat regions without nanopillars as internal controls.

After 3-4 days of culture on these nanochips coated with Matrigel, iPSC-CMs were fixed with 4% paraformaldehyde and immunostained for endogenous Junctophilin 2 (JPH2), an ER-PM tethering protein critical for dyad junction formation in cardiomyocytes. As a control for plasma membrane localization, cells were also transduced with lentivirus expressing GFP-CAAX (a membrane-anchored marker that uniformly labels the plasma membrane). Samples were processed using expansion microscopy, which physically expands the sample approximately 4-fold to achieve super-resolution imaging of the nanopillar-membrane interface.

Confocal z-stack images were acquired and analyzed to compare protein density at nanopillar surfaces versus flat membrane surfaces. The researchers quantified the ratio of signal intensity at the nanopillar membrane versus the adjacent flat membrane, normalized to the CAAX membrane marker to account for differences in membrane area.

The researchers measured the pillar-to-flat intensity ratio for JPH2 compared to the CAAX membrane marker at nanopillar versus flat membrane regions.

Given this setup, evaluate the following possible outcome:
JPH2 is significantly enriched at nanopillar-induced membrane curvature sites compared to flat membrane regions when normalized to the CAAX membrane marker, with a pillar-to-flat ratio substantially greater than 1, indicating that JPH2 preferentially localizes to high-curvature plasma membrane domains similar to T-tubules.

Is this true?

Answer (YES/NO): YES